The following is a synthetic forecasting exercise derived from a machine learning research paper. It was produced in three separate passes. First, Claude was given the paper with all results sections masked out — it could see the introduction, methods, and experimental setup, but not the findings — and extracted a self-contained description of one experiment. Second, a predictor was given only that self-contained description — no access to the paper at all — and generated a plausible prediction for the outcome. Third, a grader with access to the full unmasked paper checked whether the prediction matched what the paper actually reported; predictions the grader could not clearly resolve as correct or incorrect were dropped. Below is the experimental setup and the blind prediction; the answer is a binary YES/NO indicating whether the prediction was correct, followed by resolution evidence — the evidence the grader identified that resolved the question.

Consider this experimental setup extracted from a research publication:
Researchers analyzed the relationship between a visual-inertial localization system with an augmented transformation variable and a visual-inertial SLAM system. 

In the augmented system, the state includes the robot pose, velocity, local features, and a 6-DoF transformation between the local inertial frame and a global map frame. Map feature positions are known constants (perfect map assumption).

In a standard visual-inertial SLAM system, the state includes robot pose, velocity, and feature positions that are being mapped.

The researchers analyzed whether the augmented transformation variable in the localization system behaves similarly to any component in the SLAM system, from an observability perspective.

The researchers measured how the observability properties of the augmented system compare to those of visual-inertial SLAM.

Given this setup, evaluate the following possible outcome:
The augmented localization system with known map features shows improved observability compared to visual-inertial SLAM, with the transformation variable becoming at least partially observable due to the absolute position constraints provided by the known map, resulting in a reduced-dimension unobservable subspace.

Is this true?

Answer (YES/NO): NO